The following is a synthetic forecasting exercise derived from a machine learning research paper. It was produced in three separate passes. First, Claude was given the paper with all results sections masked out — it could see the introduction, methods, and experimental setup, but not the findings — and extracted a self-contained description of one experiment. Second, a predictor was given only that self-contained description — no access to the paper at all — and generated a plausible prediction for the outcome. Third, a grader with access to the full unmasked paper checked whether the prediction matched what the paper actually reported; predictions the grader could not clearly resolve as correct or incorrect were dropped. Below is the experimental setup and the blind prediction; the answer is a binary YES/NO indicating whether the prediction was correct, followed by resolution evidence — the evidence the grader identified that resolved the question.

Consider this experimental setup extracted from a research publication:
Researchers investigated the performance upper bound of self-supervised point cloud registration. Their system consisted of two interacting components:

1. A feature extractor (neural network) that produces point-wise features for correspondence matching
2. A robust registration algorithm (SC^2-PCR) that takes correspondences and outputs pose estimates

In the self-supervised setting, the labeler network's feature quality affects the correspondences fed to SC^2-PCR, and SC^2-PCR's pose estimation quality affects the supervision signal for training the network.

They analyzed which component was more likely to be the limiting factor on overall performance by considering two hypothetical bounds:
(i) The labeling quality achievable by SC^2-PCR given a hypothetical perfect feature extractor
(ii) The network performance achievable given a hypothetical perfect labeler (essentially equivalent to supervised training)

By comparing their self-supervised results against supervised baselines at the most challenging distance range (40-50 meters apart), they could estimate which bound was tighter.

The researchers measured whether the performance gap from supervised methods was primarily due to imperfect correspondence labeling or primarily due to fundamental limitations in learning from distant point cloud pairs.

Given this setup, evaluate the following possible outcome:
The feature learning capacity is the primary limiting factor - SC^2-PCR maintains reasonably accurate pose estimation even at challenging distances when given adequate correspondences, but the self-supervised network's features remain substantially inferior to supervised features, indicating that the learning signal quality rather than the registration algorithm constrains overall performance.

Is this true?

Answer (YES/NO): YES